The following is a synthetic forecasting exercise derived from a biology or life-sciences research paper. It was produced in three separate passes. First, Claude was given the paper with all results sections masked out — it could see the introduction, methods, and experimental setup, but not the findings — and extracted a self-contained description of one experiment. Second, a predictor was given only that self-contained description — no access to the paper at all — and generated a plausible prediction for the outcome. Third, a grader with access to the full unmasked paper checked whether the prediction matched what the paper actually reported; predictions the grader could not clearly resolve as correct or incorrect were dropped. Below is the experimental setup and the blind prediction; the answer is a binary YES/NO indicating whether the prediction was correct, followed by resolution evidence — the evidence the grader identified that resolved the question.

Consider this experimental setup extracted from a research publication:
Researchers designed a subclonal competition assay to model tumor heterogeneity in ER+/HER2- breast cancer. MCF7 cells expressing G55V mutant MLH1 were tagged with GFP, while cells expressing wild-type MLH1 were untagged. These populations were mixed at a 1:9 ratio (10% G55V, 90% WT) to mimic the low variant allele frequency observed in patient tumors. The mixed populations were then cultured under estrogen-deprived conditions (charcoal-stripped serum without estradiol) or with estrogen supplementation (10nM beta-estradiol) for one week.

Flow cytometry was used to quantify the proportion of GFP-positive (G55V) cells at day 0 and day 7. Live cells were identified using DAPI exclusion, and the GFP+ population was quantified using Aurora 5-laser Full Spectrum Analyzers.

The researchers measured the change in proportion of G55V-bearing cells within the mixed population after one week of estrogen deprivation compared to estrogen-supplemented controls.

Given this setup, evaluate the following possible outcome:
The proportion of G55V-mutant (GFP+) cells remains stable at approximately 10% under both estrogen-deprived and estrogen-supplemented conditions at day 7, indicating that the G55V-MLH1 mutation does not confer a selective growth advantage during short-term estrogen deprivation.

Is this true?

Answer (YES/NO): NO